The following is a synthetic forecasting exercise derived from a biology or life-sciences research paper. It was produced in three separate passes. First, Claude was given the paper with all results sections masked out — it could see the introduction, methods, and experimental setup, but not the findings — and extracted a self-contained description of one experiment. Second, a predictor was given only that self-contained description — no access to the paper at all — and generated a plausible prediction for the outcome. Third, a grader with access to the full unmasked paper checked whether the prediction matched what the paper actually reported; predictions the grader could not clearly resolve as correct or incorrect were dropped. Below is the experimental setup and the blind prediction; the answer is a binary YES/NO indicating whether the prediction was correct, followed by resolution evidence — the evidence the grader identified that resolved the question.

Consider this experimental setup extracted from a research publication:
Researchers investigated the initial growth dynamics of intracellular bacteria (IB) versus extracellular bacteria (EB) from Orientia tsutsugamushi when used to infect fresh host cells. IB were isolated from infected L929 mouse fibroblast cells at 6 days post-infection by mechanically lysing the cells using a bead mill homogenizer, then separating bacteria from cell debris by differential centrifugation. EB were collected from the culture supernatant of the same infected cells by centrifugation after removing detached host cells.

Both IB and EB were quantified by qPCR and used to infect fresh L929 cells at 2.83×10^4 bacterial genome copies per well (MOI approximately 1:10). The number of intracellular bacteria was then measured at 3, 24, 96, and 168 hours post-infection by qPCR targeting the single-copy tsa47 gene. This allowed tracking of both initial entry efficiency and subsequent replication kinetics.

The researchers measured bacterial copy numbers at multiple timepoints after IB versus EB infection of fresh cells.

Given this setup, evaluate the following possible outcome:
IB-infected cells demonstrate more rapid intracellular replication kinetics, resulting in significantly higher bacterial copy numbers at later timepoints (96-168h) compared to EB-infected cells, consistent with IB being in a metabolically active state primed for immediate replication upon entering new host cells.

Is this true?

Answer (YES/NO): NO